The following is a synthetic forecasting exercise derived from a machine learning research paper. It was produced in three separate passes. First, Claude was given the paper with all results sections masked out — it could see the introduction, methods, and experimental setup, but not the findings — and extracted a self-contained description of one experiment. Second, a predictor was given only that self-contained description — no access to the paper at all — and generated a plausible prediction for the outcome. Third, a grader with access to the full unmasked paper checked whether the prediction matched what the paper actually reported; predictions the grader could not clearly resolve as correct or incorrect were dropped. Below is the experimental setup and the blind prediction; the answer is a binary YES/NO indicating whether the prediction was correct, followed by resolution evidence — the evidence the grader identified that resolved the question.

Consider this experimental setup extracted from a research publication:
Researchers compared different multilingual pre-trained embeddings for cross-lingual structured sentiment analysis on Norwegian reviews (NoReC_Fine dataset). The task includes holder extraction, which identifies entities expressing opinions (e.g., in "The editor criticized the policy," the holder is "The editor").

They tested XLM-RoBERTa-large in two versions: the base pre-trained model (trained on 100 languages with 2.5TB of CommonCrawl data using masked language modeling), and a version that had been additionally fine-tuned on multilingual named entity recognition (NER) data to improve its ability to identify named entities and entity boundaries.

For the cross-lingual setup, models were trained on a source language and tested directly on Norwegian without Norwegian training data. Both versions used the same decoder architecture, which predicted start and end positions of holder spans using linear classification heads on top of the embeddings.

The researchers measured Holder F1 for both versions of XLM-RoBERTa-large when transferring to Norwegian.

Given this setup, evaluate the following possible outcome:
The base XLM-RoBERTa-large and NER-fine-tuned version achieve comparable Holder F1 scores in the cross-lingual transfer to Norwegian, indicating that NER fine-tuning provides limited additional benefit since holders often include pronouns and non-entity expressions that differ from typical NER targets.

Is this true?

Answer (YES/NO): NO